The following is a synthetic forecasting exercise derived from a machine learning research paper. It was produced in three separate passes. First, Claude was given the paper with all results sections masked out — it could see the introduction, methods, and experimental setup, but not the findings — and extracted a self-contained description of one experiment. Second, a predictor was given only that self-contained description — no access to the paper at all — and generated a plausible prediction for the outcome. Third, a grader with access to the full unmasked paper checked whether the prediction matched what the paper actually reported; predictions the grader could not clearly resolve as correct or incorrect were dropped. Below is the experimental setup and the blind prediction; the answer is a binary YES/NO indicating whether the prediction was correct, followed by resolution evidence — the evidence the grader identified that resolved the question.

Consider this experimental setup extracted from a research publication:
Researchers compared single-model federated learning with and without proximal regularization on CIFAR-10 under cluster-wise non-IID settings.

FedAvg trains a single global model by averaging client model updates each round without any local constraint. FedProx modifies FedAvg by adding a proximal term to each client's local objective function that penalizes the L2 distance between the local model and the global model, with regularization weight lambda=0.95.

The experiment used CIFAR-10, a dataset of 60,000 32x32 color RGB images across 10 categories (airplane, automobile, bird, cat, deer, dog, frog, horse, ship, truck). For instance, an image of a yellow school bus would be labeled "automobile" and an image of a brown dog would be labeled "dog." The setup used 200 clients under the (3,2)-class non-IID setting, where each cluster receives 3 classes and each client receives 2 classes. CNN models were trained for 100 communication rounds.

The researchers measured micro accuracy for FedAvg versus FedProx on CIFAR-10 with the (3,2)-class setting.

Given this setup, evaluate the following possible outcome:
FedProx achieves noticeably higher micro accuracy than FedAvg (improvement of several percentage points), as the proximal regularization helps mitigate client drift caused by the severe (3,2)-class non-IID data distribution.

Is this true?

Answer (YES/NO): NO